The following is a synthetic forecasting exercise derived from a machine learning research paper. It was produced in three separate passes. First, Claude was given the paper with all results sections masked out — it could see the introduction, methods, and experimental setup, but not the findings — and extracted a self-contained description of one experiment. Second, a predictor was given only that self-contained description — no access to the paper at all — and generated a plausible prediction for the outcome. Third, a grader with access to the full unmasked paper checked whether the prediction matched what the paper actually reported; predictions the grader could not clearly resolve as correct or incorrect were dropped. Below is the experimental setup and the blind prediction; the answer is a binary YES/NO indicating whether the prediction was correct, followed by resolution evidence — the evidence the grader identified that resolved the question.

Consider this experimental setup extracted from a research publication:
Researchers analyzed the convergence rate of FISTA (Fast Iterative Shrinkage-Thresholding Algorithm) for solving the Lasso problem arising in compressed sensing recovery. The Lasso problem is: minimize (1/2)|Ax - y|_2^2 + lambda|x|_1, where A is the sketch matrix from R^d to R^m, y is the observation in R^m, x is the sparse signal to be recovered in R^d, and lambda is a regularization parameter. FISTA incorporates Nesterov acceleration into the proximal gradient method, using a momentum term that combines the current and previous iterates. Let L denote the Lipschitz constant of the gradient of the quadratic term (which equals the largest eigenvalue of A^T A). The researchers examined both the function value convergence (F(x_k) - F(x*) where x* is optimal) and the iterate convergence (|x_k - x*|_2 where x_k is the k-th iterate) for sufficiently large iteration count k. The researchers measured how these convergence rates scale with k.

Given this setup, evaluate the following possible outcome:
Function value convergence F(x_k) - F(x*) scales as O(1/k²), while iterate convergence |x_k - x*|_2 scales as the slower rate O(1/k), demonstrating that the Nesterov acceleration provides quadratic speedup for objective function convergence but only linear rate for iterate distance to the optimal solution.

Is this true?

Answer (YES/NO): YES